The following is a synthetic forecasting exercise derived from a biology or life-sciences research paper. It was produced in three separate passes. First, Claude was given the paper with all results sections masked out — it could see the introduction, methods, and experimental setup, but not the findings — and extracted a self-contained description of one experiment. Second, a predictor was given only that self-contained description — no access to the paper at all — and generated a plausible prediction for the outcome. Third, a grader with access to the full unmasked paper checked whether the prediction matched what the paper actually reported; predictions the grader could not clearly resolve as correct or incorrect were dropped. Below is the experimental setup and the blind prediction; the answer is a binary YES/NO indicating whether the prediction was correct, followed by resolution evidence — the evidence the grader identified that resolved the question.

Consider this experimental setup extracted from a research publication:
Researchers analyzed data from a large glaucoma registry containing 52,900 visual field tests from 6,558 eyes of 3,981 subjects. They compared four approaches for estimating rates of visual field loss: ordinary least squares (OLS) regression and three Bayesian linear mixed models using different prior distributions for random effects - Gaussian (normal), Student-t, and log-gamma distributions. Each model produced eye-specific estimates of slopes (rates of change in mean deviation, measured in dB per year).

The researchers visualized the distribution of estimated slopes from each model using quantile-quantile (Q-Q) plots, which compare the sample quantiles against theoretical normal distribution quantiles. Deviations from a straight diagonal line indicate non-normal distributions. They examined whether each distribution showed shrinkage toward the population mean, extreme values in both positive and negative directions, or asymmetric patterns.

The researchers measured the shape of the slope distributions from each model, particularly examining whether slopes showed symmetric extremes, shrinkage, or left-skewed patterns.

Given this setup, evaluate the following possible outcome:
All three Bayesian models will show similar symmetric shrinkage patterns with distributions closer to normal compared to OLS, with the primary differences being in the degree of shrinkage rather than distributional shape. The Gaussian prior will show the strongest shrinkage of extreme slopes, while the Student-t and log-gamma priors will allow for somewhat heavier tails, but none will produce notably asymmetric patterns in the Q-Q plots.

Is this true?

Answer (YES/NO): NO